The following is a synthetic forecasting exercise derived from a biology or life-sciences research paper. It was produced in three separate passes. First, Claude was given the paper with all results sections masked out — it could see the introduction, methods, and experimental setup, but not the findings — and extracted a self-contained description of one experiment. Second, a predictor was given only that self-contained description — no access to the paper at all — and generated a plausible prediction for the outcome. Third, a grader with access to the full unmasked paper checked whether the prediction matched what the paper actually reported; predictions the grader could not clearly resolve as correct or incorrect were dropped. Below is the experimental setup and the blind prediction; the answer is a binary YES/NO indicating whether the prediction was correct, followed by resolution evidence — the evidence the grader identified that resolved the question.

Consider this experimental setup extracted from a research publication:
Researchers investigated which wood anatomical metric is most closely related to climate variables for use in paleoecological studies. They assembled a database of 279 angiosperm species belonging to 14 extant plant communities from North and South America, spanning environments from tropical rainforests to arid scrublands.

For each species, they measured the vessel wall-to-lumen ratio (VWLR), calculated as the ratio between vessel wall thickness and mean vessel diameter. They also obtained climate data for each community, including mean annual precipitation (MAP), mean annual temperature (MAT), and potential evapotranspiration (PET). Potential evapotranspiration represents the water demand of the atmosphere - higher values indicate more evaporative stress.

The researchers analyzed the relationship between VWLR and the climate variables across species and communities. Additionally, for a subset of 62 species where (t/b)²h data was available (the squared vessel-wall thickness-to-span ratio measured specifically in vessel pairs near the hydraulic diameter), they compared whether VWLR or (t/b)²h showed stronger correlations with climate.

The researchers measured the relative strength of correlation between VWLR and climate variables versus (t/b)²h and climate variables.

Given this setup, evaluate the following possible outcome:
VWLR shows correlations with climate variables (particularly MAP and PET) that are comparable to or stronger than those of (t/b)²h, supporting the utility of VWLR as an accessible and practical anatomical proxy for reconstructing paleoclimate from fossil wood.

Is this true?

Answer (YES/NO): YES